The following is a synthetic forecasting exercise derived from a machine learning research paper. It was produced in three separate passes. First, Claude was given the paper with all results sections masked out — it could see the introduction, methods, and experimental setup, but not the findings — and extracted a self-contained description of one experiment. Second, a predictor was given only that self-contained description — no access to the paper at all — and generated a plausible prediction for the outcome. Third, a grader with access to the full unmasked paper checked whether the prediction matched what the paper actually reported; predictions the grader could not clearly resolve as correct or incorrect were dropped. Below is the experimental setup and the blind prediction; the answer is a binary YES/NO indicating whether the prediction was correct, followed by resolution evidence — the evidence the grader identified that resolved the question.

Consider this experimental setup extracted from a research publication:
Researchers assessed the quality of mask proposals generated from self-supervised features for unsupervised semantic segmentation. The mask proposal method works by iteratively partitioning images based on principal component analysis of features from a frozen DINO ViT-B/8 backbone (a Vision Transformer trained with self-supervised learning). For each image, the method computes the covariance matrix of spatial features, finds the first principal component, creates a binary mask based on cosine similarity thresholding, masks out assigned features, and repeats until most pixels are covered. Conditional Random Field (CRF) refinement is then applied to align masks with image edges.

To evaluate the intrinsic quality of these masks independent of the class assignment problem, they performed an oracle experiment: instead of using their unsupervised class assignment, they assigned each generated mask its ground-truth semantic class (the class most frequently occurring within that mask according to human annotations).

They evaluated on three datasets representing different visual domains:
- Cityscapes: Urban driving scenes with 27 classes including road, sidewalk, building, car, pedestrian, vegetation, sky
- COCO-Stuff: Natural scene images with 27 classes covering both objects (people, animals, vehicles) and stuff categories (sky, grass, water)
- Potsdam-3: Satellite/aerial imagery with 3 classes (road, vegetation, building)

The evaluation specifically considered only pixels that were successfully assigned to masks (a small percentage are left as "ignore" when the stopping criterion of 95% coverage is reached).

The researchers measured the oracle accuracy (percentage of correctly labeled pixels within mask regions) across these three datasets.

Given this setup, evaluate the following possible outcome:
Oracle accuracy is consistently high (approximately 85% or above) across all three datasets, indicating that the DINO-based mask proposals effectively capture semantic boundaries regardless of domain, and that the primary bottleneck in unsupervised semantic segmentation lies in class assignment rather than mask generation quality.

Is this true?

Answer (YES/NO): YES